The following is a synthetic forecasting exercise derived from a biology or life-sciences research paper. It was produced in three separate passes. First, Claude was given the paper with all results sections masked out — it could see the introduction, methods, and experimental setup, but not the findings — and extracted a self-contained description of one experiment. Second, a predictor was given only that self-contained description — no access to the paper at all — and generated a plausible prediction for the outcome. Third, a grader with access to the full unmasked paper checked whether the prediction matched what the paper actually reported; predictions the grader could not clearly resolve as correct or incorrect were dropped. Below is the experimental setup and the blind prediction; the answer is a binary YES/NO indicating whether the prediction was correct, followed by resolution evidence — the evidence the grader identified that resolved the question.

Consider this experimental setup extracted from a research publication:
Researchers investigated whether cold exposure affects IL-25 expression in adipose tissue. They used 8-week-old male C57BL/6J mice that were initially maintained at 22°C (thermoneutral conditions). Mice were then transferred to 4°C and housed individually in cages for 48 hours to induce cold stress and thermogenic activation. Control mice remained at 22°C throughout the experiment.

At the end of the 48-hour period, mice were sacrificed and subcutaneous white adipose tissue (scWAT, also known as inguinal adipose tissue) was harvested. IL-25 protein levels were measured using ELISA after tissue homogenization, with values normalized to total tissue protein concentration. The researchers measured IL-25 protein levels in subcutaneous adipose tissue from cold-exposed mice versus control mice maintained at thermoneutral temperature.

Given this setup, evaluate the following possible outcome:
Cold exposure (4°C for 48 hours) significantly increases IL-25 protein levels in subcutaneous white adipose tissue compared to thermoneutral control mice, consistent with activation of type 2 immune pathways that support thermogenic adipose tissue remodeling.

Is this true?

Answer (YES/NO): YES